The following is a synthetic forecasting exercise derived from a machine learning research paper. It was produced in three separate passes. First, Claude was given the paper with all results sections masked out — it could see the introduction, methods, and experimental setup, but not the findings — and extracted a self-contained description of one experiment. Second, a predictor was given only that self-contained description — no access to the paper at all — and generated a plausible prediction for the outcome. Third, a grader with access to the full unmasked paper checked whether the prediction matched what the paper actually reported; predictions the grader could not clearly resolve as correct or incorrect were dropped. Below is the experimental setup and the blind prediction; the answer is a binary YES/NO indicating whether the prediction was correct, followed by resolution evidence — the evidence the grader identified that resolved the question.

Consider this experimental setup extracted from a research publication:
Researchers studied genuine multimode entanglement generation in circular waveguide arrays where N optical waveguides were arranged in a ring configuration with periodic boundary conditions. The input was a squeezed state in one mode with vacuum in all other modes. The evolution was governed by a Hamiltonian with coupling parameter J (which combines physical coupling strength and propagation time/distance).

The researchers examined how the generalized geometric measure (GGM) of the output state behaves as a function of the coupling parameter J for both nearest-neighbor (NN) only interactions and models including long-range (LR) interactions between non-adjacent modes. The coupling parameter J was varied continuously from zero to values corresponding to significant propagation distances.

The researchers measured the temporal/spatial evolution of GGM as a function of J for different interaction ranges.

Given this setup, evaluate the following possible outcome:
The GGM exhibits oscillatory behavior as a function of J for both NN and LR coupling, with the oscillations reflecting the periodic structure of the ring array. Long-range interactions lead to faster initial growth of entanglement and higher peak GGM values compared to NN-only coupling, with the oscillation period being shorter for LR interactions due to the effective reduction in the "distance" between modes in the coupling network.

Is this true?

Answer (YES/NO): NO